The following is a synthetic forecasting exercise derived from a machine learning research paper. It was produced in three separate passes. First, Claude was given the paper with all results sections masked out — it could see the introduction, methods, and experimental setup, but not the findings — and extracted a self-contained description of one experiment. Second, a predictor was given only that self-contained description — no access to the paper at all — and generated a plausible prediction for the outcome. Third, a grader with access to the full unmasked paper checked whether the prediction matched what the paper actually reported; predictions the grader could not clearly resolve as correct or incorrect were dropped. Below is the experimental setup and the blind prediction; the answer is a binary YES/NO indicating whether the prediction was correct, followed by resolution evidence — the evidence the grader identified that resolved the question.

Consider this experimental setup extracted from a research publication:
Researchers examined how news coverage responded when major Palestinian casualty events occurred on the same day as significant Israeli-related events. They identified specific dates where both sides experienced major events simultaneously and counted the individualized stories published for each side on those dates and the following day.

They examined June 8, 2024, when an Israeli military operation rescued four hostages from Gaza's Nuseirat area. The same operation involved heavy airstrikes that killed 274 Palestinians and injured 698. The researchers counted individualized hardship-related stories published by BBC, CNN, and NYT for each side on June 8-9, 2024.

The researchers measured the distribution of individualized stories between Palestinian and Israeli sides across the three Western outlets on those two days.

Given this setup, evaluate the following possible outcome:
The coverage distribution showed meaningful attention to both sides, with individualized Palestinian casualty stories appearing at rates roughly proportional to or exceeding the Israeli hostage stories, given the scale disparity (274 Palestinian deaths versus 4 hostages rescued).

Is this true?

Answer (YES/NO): NO